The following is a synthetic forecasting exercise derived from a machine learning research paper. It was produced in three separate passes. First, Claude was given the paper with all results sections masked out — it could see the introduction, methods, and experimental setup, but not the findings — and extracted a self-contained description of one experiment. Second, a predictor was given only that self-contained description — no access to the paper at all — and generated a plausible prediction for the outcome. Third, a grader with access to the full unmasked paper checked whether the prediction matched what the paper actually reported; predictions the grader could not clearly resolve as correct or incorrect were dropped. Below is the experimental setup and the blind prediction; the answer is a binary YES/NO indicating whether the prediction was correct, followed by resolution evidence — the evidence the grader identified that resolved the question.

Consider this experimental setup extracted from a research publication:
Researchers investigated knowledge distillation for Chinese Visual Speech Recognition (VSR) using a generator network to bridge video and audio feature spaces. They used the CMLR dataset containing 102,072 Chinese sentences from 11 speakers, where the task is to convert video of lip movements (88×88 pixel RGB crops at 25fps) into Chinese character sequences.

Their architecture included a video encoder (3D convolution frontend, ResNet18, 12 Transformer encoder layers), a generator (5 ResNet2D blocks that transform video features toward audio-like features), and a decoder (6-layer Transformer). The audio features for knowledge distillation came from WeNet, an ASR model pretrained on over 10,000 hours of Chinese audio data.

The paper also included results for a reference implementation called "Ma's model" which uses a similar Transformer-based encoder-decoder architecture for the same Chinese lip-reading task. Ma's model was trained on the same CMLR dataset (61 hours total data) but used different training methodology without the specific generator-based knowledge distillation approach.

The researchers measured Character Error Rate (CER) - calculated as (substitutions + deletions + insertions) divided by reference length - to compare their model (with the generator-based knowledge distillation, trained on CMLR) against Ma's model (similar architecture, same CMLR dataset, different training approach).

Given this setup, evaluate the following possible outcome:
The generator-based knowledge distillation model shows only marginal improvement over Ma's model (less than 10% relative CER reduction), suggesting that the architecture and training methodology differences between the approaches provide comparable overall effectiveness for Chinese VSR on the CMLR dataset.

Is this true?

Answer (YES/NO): NO